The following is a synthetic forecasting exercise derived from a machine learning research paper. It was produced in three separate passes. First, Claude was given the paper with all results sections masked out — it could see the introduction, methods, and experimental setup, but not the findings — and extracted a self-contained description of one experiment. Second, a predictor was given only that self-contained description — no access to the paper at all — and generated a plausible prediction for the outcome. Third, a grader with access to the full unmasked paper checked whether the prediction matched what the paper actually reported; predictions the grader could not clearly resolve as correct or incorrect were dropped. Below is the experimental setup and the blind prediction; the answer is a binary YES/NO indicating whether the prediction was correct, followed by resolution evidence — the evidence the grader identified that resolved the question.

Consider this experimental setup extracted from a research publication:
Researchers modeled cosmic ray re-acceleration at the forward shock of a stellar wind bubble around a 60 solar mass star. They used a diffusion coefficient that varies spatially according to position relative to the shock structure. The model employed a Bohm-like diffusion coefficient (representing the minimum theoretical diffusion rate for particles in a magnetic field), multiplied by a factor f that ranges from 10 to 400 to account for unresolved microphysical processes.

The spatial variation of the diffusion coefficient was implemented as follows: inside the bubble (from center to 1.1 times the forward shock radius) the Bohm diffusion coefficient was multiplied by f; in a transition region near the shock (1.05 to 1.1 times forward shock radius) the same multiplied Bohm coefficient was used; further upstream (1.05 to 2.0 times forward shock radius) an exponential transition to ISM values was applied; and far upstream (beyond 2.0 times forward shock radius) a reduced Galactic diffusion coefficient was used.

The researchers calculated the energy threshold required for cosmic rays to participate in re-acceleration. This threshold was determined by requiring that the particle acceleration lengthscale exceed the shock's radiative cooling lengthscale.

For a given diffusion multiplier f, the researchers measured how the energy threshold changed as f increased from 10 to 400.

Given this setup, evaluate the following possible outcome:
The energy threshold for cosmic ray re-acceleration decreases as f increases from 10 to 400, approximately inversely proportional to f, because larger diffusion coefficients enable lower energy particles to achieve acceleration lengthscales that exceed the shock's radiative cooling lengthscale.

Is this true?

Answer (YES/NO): YES